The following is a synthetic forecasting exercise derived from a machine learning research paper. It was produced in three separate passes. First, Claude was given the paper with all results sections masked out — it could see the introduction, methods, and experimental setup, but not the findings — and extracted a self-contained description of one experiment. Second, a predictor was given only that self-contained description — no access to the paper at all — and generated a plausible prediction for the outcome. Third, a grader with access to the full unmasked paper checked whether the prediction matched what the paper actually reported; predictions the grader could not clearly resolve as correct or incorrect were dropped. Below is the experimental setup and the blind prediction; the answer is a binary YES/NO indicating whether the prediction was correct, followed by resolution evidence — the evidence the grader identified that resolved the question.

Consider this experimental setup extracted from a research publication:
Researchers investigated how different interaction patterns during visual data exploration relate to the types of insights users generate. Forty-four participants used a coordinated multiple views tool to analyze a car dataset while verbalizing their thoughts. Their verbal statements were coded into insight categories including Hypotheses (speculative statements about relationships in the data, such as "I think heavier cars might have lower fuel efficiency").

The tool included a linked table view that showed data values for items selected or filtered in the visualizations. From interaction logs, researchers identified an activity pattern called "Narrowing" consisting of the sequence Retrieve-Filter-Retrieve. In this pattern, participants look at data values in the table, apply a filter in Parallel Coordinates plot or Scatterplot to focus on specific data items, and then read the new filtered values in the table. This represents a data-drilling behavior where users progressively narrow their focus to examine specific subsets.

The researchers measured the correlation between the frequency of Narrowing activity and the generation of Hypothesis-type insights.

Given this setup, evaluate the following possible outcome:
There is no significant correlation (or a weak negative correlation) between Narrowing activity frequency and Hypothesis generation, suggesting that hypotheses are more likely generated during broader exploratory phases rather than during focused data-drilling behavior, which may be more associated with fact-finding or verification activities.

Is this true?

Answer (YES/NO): YES